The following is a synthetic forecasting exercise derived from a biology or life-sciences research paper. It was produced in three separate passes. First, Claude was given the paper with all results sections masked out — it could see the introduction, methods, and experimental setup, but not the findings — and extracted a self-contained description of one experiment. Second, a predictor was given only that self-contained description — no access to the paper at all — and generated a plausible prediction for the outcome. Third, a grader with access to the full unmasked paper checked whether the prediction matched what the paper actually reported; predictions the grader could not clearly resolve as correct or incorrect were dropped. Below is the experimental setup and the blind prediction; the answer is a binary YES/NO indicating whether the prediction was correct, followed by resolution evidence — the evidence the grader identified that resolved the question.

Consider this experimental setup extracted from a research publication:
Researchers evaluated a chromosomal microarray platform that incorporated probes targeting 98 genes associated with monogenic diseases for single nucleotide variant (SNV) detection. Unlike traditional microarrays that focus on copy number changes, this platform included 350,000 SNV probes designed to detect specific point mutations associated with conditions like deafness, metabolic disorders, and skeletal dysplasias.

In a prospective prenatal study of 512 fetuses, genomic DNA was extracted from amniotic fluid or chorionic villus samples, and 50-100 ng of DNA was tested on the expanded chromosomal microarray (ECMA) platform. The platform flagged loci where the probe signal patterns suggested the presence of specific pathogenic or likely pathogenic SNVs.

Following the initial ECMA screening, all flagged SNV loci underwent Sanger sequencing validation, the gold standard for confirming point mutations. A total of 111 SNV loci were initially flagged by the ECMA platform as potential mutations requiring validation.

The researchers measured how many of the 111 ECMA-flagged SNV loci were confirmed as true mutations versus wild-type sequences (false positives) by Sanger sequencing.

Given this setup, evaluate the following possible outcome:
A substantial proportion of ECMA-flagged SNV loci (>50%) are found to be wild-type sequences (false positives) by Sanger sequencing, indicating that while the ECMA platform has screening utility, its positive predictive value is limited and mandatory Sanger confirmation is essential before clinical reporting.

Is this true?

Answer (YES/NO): NO